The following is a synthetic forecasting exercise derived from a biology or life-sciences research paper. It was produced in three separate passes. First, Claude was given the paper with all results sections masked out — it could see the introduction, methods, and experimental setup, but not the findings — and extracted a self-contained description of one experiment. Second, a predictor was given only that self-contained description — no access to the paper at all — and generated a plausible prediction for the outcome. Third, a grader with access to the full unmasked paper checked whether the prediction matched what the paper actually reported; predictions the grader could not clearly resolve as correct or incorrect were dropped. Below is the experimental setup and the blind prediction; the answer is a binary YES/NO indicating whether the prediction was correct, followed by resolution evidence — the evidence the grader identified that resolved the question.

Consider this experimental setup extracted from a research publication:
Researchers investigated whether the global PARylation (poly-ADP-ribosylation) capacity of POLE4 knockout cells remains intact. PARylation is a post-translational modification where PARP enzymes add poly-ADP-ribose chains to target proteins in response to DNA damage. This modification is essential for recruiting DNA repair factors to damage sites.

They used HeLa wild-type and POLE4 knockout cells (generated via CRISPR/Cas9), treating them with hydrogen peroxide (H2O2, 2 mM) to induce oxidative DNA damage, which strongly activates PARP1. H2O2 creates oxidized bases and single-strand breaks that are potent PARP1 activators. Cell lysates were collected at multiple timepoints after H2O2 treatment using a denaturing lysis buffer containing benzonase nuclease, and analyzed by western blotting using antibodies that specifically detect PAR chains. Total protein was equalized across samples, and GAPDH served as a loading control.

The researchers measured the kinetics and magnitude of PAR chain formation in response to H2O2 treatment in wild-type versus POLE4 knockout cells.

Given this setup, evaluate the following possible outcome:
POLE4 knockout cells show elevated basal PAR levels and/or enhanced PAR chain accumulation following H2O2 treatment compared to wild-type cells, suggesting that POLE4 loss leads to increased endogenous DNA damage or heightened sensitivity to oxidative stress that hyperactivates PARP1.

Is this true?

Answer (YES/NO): NO